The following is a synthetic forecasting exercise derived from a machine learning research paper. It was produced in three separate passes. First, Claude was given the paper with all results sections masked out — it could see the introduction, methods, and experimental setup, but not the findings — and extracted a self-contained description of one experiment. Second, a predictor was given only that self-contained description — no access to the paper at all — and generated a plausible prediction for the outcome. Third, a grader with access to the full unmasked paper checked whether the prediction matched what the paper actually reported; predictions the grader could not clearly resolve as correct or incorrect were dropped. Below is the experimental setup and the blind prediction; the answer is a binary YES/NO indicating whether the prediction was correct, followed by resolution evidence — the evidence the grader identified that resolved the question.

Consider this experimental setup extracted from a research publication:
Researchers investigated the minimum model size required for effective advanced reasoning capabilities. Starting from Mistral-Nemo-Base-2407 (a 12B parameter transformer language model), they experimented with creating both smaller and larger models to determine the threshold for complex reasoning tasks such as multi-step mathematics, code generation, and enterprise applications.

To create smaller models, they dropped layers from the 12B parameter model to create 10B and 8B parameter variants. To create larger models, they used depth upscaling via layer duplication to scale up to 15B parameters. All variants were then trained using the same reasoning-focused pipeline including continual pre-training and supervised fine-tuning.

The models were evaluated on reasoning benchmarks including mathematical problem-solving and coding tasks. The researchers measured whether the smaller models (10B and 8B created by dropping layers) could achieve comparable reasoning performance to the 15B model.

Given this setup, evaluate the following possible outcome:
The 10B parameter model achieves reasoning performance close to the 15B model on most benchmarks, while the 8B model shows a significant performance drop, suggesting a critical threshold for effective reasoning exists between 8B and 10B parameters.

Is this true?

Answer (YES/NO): NO